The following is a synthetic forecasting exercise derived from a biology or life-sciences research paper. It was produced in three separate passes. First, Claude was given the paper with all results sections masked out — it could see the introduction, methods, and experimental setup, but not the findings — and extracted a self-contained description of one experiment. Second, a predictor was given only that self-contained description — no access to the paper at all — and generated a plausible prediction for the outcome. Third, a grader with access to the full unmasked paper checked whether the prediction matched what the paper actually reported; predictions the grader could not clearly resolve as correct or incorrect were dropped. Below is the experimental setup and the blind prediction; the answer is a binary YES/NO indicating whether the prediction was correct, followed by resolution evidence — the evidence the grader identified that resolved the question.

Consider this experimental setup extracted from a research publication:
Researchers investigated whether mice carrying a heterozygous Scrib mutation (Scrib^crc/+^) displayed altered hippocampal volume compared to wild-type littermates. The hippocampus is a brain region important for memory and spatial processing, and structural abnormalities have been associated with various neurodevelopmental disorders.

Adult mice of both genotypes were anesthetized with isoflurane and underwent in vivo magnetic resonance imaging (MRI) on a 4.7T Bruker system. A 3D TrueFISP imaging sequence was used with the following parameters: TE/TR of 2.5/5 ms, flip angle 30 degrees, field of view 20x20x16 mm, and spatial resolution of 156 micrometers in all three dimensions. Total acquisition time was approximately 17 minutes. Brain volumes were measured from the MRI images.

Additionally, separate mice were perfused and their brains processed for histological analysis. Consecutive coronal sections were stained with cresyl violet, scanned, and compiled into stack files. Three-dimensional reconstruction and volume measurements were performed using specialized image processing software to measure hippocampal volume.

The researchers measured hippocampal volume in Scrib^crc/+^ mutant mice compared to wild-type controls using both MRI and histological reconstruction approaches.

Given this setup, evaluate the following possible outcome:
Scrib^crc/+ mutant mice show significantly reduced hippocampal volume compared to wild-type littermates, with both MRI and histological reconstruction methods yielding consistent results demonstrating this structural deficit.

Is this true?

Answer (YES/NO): YES